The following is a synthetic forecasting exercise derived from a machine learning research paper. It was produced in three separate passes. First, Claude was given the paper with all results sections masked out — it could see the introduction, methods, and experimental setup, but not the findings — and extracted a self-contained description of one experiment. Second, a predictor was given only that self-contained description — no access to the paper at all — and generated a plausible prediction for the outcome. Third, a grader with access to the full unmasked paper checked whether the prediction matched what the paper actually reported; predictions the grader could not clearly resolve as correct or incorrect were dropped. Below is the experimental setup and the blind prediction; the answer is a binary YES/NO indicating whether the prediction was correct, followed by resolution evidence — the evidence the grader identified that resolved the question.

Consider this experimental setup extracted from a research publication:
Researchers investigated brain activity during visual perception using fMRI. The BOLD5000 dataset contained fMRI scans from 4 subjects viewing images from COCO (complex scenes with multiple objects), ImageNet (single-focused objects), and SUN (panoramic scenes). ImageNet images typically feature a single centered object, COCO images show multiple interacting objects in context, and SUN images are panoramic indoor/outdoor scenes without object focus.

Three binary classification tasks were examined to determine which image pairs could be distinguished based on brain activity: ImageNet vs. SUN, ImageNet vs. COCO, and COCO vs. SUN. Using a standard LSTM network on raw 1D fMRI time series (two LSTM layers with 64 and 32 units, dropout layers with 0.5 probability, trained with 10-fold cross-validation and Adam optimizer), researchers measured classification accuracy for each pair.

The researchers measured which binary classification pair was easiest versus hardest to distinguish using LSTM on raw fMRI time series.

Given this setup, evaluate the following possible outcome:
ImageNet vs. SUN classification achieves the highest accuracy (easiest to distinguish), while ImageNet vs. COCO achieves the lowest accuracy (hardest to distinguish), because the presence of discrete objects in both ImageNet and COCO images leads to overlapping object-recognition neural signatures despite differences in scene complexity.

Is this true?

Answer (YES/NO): YES